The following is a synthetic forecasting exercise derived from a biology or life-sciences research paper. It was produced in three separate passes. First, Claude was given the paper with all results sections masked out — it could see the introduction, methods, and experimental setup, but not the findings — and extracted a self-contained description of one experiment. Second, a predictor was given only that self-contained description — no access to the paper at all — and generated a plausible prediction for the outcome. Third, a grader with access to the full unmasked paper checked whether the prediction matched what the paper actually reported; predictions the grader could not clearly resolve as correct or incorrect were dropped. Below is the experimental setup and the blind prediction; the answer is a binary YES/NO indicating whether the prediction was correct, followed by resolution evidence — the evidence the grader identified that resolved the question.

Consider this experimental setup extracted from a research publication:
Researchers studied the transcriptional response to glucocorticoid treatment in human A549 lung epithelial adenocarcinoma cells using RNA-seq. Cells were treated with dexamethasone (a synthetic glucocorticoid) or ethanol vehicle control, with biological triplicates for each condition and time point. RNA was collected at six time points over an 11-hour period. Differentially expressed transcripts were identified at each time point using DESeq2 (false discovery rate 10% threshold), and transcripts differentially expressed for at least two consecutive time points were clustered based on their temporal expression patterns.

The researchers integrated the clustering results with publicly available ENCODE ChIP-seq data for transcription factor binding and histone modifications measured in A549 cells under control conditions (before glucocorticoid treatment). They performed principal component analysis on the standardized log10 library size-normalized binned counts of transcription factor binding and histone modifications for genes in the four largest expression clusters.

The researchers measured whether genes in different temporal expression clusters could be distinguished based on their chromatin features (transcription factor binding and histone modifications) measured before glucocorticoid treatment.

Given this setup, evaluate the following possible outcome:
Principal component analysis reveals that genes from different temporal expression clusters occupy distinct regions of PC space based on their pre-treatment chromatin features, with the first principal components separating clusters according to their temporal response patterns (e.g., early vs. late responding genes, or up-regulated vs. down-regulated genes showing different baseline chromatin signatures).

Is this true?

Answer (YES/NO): NO